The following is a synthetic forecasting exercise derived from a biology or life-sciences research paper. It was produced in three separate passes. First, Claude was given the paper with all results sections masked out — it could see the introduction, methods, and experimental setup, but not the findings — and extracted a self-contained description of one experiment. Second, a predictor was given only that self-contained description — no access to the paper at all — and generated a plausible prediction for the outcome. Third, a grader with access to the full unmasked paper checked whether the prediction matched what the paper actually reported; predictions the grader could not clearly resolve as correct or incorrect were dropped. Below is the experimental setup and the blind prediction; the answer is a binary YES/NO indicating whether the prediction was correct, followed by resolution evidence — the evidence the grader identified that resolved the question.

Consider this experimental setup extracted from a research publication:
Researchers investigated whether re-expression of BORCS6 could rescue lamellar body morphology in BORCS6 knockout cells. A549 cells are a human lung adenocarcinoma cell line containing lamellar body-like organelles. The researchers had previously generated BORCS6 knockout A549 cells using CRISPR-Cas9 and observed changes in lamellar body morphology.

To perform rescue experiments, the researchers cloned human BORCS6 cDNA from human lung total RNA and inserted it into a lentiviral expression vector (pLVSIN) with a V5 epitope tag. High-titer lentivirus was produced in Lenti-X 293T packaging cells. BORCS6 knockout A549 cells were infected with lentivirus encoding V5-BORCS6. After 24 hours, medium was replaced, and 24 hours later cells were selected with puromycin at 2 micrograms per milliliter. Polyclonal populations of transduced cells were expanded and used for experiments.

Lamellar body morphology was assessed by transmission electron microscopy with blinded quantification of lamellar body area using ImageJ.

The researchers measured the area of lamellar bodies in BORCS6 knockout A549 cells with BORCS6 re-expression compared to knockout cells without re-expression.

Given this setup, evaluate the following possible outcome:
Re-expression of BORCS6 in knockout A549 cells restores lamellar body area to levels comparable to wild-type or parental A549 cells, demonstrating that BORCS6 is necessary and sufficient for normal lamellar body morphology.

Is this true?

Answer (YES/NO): YES